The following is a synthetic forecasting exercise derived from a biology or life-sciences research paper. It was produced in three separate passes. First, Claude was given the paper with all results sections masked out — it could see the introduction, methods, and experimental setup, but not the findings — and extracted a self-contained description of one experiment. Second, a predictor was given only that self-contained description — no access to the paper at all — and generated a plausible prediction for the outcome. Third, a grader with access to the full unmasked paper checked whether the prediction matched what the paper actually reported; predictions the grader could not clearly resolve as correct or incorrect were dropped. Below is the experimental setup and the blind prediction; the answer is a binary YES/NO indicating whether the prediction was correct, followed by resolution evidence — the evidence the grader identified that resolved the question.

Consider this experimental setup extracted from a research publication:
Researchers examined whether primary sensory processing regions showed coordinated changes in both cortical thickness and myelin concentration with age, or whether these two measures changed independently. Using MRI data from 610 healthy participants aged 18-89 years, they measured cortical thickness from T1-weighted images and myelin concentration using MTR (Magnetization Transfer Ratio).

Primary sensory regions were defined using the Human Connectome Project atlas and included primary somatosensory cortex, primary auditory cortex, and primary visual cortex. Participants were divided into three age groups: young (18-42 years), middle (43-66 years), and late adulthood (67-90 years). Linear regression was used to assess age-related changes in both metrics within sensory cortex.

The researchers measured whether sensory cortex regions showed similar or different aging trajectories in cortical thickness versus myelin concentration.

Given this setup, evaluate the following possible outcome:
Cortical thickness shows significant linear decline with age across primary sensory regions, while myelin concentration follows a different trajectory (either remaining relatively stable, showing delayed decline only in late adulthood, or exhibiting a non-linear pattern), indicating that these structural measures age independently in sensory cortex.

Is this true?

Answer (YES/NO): NO